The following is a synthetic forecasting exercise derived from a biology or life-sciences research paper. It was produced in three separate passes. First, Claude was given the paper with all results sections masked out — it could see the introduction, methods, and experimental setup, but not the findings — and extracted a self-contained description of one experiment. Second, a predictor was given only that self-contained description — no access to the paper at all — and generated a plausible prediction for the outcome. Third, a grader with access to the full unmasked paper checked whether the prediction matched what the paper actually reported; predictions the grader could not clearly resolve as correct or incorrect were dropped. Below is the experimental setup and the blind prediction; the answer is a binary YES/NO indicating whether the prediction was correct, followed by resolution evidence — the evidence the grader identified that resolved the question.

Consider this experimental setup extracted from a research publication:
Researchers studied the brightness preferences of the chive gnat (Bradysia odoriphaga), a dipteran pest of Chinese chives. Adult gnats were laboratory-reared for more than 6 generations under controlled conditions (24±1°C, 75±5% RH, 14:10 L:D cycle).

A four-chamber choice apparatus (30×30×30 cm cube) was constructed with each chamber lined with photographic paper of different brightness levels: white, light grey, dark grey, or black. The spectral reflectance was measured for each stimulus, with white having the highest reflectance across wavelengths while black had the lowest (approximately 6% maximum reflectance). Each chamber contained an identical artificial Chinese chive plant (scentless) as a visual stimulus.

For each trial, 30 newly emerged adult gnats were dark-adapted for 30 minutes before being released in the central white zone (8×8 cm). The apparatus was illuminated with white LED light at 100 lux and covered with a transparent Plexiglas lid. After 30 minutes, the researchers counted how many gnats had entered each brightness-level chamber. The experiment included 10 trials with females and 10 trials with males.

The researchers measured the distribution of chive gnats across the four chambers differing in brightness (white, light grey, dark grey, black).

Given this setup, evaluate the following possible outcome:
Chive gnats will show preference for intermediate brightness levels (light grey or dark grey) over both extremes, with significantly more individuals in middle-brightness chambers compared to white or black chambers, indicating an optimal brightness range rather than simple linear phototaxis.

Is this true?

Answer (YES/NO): NO